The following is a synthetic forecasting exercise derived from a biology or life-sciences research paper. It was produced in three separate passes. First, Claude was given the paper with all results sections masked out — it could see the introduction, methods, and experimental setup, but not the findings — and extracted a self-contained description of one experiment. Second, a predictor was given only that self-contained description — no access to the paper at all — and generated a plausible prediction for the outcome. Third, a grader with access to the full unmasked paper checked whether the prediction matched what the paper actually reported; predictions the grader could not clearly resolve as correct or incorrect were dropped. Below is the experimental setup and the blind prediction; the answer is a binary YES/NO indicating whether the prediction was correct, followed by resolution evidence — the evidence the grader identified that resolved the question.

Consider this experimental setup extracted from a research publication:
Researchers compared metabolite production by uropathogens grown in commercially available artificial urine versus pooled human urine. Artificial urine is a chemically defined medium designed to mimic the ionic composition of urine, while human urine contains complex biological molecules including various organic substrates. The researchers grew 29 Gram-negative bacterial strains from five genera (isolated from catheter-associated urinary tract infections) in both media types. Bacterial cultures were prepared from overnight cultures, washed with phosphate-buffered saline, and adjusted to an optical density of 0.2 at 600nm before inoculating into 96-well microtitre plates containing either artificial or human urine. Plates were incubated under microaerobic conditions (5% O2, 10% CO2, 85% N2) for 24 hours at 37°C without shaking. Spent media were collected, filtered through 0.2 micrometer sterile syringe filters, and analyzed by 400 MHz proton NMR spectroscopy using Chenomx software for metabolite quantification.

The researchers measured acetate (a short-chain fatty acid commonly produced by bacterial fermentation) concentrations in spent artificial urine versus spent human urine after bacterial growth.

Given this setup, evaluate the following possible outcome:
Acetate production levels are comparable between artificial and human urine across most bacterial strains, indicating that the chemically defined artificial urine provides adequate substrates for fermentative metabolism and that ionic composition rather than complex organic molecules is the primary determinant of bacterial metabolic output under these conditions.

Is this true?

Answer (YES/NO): NO